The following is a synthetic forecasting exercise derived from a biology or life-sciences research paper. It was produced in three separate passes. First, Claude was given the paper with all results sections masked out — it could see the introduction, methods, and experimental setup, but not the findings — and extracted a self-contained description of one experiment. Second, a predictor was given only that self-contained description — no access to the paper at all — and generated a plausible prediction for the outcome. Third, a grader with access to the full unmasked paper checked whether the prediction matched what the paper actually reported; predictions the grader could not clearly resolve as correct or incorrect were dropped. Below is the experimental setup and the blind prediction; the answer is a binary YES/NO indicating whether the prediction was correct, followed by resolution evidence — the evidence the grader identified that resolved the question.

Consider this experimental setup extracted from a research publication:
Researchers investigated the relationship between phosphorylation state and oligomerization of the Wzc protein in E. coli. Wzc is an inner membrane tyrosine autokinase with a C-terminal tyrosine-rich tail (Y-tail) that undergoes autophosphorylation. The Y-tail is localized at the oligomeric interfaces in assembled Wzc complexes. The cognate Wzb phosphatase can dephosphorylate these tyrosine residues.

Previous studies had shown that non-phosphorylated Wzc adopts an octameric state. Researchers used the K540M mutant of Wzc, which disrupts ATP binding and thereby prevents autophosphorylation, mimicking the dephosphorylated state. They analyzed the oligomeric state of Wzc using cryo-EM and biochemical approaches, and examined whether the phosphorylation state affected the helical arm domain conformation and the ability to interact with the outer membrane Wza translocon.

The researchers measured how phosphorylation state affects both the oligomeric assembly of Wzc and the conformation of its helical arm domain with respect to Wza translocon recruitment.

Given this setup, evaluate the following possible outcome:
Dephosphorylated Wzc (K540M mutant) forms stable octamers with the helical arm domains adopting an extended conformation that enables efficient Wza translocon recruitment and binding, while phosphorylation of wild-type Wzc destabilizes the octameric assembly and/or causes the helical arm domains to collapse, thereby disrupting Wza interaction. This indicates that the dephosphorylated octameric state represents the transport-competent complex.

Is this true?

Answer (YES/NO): YES